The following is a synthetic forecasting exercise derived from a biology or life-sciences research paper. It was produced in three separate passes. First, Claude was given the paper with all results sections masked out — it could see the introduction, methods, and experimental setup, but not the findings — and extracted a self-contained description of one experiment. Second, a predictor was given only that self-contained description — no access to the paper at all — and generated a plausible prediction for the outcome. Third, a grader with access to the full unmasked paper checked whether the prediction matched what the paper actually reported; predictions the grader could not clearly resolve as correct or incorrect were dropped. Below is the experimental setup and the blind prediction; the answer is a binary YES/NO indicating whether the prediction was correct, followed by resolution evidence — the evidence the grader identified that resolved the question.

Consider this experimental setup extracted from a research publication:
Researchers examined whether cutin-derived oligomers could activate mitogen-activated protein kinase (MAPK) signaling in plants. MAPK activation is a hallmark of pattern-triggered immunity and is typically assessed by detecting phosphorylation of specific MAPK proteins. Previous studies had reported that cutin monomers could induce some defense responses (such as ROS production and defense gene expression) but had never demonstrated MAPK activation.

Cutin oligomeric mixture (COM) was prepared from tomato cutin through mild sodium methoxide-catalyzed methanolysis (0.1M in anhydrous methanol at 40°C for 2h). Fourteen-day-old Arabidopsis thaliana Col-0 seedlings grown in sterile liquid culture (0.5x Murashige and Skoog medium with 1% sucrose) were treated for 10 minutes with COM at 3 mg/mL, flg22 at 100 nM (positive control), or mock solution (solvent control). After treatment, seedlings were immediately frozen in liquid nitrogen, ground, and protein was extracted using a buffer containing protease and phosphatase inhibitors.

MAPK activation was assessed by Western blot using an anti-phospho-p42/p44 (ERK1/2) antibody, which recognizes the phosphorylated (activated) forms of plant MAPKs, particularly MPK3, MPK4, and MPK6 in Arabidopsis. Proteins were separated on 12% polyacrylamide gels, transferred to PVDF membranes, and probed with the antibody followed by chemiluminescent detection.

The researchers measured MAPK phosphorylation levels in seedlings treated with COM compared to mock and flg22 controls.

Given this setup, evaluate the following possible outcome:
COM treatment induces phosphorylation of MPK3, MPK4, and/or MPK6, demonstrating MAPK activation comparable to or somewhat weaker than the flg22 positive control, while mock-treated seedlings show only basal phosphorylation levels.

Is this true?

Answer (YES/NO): YES